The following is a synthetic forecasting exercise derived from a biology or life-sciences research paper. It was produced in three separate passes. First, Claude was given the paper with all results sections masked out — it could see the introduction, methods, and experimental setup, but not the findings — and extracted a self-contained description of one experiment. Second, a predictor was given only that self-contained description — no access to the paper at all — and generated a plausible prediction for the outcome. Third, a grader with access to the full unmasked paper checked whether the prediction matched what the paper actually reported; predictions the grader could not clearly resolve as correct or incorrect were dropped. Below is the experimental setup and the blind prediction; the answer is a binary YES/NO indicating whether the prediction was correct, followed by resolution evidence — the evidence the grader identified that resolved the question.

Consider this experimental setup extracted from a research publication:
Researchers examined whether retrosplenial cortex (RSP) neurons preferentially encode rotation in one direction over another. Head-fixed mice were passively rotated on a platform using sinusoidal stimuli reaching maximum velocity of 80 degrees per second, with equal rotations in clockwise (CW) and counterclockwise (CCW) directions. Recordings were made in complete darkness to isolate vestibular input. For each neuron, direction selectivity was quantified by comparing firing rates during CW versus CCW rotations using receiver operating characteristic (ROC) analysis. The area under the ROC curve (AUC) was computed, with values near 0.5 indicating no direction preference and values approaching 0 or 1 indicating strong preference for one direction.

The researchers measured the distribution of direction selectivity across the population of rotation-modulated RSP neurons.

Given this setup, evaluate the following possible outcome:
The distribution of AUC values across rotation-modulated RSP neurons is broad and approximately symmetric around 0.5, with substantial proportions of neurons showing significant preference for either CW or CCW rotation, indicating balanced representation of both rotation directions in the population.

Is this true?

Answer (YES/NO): NO